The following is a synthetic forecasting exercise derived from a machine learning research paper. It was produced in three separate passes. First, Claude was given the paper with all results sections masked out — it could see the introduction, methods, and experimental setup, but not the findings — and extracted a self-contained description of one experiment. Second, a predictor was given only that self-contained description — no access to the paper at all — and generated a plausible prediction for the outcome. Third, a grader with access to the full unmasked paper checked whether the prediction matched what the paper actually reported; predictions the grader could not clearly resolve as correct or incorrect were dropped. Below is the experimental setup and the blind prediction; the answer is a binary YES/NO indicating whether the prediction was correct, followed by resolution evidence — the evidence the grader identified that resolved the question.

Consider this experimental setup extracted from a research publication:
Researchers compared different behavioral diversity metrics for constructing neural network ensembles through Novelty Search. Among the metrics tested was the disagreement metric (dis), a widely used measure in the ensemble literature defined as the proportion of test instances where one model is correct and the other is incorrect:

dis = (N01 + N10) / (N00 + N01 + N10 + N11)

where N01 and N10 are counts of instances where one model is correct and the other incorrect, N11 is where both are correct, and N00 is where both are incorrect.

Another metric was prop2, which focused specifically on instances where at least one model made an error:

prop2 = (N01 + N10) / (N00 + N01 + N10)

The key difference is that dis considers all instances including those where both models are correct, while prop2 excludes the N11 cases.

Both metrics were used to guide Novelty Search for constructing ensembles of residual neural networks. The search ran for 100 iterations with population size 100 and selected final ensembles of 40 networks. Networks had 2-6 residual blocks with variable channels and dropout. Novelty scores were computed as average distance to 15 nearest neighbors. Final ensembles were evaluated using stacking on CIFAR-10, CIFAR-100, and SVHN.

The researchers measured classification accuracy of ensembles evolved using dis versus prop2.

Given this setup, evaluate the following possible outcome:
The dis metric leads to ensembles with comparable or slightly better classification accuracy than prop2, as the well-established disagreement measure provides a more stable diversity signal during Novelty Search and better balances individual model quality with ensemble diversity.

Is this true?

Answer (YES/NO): NO